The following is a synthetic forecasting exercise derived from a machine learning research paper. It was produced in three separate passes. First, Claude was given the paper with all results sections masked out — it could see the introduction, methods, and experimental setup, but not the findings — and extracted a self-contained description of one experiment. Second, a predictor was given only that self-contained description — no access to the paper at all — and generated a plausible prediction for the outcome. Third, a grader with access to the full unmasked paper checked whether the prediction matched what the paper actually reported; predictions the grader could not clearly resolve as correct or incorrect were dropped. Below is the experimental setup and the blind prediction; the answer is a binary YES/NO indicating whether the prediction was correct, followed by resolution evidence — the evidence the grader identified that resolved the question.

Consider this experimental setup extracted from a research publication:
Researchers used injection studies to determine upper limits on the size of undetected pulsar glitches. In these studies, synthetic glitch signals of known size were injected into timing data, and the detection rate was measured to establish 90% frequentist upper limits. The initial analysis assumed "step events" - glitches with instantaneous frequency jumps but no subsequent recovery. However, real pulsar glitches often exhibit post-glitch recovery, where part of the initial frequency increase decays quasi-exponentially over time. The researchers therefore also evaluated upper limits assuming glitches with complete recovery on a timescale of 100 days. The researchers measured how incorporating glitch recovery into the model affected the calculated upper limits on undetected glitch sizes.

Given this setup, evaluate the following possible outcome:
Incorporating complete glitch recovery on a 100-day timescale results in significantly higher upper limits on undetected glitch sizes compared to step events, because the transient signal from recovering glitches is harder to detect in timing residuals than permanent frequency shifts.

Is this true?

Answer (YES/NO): NO